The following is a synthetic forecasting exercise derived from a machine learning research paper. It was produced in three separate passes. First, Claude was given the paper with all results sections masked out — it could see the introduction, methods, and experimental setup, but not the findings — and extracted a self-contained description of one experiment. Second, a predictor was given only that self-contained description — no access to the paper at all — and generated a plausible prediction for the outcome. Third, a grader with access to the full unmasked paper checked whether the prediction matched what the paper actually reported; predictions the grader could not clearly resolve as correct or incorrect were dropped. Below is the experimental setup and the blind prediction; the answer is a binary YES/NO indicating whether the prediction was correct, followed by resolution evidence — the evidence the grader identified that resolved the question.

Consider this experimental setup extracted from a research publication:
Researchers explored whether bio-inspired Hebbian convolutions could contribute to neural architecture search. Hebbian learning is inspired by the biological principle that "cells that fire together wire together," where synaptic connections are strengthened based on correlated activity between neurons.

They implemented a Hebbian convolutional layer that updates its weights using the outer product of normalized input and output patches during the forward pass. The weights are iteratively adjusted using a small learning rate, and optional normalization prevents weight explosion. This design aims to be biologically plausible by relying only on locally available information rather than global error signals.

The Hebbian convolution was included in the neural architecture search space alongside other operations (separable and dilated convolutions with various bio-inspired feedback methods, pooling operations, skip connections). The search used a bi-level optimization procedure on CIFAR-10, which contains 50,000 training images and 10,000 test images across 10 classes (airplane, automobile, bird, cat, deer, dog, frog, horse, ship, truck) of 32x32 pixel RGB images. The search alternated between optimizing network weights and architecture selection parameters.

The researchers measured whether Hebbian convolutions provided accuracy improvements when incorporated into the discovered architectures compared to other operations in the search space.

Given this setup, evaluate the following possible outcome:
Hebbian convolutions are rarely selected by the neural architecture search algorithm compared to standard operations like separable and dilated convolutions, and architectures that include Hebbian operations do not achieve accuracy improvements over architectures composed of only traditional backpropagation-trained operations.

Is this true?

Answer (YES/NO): NO